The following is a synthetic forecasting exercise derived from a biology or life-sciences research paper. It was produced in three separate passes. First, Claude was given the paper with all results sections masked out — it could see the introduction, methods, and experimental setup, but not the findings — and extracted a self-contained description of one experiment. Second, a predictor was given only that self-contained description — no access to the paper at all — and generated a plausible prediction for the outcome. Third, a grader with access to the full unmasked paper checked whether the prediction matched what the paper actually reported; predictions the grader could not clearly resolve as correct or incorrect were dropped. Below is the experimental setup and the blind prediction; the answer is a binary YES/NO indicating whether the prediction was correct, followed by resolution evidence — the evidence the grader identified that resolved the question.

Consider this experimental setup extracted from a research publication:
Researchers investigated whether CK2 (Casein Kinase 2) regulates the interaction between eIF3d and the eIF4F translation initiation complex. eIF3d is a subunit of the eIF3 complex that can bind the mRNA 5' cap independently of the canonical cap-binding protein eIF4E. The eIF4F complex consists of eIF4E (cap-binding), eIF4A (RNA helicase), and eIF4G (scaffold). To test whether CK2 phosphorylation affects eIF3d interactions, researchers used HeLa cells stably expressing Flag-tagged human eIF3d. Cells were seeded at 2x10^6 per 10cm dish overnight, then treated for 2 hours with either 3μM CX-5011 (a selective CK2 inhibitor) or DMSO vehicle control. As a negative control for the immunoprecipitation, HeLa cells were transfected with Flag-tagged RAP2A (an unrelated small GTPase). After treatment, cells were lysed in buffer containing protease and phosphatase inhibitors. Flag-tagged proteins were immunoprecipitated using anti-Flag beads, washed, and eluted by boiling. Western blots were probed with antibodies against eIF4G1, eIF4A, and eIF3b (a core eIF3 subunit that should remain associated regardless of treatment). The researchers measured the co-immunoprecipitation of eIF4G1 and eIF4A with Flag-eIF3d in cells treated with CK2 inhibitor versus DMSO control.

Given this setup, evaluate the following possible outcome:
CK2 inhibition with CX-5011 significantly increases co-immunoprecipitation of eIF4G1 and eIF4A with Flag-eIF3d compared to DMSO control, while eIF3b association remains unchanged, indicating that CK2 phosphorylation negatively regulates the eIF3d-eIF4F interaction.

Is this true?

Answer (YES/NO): NO